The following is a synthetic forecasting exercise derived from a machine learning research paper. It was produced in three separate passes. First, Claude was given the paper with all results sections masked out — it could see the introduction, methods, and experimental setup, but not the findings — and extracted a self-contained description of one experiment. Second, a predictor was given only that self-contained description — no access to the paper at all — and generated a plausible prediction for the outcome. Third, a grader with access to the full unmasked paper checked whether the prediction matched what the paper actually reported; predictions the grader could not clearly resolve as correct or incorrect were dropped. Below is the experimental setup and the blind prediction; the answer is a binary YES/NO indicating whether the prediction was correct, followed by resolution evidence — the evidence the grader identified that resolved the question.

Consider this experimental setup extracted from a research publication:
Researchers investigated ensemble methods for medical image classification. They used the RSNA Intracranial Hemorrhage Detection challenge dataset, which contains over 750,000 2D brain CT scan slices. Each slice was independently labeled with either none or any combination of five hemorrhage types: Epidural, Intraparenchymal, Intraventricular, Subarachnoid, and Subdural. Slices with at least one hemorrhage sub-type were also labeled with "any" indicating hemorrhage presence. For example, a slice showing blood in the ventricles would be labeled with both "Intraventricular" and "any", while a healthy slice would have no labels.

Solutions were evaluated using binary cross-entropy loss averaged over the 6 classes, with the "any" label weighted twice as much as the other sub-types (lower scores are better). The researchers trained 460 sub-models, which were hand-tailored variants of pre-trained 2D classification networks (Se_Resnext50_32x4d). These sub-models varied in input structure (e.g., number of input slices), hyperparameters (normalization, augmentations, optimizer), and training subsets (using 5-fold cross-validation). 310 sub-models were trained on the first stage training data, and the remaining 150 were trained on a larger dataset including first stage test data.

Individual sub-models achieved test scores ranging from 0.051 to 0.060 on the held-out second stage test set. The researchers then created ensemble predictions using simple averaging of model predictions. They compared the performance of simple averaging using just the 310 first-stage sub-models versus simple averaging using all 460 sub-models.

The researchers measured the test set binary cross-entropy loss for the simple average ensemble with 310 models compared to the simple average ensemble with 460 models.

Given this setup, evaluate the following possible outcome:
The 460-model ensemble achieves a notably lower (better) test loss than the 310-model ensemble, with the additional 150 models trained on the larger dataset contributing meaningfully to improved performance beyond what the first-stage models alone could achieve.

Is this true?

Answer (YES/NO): NO